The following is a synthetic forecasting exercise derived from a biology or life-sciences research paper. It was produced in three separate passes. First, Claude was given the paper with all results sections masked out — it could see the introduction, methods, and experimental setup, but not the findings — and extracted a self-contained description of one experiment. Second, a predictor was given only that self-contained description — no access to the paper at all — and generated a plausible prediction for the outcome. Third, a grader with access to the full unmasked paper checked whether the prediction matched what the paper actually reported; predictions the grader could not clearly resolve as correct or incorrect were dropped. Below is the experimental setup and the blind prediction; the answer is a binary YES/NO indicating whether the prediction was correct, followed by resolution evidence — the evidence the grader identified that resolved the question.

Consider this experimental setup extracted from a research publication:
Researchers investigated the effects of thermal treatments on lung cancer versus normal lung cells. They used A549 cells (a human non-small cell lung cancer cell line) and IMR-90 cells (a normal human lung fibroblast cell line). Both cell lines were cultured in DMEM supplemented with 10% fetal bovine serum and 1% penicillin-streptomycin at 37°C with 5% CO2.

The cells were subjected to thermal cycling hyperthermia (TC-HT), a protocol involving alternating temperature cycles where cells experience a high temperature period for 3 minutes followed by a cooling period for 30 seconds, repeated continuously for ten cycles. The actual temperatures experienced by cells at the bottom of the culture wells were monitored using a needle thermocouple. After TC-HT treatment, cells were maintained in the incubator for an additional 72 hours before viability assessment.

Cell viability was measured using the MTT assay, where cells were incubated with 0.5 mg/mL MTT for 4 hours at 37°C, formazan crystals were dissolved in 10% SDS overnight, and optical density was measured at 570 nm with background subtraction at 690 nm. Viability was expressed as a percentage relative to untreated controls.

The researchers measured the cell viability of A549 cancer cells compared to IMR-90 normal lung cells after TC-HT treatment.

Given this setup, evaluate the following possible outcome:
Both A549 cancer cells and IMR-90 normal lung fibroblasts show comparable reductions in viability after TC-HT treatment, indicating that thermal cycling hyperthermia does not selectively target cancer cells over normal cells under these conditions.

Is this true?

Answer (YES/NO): NO